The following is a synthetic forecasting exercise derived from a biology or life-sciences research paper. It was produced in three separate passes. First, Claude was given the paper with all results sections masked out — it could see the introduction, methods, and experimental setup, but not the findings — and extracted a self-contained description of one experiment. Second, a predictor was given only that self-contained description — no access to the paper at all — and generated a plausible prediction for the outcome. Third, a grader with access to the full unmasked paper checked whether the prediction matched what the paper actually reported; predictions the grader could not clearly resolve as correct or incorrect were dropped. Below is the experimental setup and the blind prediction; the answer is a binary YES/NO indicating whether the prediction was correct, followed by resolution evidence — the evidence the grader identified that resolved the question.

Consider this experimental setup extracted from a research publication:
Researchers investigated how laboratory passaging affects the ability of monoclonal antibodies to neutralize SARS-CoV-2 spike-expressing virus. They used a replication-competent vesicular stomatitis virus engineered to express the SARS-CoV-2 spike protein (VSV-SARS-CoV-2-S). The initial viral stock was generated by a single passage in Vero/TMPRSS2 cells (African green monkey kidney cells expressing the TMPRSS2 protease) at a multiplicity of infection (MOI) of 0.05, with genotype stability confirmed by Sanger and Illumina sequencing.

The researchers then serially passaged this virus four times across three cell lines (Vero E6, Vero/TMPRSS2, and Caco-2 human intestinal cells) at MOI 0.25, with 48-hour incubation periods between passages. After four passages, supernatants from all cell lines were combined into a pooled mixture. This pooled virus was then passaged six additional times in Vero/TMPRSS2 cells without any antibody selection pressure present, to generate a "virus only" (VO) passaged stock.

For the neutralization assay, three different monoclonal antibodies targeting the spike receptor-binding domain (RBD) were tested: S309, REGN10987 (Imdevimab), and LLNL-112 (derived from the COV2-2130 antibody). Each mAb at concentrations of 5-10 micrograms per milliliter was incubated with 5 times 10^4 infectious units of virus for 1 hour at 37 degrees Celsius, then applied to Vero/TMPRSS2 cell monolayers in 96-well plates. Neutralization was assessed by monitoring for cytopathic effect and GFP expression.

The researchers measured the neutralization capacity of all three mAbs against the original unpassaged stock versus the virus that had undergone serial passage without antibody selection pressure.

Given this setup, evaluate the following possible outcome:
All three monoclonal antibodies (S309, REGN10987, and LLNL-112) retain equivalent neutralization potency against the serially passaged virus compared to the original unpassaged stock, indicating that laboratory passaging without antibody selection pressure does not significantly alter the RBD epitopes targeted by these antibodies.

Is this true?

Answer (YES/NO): NO